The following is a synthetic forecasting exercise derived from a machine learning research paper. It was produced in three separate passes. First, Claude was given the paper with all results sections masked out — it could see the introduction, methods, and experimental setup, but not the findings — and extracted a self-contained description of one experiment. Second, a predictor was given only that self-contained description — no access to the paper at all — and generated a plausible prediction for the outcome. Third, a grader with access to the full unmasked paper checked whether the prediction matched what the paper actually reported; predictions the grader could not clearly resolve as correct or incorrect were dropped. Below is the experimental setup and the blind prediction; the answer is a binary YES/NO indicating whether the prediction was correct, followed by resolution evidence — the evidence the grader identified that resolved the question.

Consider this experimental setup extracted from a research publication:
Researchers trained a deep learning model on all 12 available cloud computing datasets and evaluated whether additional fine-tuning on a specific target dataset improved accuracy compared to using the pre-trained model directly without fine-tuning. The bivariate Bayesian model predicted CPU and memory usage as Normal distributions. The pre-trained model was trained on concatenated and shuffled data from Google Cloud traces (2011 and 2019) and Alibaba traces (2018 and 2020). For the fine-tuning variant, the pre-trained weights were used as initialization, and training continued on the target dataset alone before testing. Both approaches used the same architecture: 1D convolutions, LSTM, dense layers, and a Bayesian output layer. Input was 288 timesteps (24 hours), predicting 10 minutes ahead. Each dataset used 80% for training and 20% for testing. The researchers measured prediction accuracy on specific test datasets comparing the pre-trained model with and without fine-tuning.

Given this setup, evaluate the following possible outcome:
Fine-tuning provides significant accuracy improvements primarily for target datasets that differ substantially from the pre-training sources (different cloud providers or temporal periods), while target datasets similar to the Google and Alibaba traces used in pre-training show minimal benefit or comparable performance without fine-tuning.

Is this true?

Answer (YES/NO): NO